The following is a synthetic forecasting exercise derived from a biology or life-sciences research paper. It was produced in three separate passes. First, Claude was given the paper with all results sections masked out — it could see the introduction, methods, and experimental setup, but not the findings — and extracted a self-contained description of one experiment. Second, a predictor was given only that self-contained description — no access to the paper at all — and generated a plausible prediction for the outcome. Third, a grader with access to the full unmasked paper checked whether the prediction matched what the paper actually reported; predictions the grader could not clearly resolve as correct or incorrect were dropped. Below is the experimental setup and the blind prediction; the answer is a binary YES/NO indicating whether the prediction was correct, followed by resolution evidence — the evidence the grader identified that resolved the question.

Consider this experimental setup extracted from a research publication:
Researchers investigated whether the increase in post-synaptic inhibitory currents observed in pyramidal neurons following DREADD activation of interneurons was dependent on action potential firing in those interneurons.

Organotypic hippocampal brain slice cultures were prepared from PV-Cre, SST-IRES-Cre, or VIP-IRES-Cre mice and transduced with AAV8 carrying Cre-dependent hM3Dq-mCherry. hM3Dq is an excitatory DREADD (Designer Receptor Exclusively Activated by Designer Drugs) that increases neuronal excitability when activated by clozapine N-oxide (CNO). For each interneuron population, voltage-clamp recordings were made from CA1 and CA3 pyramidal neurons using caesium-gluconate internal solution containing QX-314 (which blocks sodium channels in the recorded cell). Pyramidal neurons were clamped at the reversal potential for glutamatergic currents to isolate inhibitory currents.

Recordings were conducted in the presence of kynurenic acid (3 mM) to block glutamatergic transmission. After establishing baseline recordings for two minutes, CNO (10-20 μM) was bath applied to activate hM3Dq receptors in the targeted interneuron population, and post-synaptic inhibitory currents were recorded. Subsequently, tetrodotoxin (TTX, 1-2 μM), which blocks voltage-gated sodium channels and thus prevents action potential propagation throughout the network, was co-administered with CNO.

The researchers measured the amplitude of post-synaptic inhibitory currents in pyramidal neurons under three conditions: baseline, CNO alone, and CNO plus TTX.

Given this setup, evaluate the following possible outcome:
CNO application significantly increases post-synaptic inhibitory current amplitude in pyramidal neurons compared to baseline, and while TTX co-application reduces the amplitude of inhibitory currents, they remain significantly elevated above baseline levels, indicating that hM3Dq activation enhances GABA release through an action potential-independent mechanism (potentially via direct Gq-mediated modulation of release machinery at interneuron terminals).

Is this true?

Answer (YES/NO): NO